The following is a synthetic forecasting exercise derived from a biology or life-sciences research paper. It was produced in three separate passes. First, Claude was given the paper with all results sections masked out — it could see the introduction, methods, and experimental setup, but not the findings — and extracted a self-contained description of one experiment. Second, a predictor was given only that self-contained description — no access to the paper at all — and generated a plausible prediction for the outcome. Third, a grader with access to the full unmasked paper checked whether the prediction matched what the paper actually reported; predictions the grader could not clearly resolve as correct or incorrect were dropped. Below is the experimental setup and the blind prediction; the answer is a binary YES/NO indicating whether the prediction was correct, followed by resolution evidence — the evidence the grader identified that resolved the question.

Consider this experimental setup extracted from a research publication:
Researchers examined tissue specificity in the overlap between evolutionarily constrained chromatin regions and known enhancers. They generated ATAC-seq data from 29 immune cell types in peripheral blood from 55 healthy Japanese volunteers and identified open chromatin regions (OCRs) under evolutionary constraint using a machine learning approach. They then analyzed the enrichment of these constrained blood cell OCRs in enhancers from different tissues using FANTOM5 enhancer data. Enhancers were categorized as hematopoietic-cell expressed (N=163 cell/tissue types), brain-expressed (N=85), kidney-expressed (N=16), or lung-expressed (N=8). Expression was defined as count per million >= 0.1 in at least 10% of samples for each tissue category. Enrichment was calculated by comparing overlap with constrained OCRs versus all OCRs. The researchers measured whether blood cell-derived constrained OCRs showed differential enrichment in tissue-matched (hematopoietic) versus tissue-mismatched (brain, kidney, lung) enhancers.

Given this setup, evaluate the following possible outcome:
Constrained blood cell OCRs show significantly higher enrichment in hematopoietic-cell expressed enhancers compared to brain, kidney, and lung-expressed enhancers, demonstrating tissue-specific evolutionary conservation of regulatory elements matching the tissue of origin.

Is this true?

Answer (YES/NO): YES